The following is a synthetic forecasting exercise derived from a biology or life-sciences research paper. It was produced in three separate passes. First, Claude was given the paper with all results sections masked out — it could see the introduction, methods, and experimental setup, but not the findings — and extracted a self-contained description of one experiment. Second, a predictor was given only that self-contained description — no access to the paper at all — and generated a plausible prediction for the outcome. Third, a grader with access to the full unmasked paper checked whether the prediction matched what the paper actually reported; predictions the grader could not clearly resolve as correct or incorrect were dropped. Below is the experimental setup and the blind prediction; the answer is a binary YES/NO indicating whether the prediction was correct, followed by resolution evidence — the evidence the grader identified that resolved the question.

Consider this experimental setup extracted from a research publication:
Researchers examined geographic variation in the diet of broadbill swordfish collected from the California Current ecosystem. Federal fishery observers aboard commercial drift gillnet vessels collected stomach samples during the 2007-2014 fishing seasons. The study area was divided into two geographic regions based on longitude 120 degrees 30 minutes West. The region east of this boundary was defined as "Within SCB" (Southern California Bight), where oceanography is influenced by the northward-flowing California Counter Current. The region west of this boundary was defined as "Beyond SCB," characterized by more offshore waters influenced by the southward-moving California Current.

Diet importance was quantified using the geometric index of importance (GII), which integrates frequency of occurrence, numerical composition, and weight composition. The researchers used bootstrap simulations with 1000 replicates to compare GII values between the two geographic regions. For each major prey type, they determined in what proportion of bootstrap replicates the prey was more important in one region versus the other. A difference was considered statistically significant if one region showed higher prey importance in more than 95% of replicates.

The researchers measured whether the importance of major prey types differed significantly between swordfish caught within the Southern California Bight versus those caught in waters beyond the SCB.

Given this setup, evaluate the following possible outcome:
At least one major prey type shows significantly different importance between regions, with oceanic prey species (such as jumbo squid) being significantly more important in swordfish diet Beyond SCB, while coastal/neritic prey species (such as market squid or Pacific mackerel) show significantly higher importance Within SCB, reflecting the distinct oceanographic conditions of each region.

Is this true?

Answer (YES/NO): NO